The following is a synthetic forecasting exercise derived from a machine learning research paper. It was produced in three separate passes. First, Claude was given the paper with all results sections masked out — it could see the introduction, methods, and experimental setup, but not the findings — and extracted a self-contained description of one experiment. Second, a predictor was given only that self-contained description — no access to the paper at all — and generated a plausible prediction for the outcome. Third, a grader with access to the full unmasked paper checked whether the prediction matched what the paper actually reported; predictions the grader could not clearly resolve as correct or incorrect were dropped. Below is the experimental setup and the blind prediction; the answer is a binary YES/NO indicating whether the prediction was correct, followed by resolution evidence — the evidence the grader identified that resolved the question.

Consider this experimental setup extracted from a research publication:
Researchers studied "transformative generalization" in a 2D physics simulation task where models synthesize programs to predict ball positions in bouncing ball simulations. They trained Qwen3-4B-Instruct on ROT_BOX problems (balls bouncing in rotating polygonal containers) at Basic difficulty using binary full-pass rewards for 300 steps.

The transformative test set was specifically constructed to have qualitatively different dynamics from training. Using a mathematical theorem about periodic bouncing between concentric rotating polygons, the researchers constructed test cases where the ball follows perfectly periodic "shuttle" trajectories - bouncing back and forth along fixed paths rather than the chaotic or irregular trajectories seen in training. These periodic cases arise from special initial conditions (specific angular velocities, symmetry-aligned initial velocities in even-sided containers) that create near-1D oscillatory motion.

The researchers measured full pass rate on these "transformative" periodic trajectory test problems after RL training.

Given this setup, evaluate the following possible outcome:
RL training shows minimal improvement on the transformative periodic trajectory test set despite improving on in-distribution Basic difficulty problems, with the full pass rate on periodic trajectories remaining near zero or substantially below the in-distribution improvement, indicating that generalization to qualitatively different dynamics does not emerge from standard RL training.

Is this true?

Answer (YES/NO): YES